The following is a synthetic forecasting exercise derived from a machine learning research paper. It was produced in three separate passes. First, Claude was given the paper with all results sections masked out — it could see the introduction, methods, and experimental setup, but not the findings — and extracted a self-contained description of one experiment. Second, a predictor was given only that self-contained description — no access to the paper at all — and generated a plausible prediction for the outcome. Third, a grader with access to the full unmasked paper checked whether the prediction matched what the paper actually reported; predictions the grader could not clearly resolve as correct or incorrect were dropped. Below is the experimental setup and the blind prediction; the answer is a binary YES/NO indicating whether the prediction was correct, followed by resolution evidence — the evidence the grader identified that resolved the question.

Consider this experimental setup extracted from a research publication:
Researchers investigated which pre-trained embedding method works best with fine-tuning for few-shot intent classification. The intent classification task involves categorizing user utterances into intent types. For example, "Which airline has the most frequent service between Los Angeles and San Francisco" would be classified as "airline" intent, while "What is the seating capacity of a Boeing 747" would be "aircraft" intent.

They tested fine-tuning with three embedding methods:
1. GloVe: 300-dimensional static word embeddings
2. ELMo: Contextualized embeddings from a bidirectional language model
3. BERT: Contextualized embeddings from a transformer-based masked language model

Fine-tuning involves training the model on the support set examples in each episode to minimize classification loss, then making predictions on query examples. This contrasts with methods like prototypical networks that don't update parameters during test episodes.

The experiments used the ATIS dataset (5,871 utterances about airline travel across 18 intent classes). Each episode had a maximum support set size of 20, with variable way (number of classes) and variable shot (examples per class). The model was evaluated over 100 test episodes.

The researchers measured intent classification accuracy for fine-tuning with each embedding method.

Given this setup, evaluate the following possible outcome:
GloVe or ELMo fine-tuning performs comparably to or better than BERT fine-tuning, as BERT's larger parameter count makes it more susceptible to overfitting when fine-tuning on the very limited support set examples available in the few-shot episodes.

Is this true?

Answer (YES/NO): YES